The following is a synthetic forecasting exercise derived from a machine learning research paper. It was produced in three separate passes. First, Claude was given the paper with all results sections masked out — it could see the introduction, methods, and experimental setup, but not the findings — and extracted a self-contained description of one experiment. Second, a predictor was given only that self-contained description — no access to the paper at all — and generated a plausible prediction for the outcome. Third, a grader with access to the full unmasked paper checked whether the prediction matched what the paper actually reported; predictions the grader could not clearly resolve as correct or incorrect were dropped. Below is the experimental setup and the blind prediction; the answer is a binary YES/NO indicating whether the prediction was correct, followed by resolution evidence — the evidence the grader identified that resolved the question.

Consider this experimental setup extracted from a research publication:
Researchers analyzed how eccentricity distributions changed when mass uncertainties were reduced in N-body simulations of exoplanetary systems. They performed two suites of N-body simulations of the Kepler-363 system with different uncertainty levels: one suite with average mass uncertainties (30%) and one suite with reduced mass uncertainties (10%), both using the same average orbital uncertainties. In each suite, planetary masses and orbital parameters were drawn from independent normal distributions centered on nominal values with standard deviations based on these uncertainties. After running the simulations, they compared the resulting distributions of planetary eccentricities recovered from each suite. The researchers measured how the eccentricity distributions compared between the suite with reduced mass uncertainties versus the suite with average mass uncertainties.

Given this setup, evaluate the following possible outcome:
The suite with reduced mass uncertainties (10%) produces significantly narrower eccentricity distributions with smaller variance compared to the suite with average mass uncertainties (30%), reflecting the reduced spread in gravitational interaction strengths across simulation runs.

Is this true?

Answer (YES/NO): YES